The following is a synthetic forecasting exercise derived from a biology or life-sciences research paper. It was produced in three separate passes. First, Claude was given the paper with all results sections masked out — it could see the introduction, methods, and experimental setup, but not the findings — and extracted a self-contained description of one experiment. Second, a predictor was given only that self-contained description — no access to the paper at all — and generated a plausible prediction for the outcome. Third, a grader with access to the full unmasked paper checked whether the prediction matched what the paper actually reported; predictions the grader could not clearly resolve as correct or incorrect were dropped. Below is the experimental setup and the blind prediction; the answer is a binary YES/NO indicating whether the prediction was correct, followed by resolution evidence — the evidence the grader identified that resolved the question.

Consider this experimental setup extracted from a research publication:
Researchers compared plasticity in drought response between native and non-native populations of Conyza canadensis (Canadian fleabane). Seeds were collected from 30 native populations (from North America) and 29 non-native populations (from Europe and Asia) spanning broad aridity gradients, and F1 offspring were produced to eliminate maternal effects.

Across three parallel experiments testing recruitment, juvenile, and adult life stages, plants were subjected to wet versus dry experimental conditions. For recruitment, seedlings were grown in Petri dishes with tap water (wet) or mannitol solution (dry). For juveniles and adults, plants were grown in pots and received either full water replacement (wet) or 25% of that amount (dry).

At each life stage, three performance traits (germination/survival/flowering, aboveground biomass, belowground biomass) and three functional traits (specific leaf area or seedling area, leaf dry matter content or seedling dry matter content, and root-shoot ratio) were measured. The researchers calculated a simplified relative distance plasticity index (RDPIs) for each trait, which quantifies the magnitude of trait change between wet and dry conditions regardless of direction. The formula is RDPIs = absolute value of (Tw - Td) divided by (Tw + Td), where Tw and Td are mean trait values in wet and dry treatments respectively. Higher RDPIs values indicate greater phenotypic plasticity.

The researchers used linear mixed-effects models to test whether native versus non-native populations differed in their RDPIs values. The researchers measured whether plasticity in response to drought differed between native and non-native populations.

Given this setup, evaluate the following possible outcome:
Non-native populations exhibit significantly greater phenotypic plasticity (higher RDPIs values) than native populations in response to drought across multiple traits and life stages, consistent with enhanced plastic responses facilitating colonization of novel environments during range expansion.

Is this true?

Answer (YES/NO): NO